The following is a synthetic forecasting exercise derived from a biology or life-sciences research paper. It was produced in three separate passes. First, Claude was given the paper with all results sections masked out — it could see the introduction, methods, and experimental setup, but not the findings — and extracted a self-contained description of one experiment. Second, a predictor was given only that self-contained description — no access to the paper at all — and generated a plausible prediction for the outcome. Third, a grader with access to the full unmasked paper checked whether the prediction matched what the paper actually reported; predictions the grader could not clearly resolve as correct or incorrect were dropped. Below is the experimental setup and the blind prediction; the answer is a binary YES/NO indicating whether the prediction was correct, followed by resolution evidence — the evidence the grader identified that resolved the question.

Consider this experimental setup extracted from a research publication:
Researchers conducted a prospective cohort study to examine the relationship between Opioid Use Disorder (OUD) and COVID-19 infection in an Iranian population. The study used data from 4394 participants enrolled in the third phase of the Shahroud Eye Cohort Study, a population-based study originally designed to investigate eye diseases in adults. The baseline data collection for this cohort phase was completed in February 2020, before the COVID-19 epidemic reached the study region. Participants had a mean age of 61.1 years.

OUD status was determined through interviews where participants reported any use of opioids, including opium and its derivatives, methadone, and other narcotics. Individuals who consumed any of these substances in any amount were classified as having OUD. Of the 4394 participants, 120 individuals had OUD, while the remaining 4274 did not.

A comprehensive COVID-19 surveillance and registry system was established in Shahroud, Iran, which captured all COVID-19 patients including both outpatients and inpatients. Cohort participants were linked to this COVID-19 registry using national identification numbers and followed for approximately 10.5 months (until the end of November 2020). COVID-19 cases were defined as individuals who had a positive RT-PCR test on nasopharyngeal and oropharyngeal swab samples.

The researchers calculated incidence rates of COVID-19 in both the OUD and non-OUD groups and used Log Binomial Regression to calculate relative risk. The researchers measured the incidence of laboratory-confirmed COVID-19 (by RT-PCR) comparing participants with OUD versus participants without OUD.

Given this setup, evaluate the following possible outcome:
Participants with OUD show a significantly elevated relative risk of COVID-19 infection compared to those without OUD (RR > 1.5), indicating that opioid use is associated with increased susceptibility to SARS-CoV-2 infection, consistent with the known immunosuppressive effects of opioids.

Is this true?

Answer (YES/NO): NO